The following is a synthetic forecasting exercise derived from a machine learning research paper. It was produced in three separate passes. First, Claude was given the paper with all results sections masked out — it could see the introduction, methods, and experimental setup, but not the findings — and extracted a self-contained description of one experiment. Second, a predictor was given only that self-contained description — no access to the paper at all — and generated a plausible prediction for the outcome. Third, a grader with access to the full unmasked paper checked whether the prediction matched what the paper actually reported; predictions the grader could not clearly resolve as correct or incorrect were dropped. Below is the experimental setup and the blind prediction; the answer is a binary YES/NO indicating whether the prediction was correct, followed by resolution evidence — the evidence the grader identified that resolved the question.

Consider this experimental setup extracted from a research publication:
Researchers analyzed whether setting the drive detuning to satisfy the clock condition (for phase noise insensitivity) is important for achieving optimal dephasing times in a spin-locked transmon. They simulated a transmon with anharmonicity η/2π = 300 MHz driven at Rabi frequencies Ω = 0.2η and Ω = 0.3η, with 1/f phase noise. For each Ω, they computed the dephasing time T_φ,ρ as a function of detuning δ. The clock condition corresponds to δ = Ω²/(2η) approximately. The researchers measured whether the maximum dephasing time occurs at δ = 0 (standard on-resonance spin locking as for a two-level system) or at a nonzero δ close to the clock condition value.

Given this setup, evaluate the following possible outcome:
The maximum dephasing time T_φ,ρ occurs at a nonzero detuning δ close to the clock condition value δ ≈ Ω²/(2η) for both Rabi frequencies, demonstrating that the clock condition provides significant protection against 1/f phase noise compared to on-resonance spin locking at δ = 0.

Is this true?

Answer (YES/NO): YES